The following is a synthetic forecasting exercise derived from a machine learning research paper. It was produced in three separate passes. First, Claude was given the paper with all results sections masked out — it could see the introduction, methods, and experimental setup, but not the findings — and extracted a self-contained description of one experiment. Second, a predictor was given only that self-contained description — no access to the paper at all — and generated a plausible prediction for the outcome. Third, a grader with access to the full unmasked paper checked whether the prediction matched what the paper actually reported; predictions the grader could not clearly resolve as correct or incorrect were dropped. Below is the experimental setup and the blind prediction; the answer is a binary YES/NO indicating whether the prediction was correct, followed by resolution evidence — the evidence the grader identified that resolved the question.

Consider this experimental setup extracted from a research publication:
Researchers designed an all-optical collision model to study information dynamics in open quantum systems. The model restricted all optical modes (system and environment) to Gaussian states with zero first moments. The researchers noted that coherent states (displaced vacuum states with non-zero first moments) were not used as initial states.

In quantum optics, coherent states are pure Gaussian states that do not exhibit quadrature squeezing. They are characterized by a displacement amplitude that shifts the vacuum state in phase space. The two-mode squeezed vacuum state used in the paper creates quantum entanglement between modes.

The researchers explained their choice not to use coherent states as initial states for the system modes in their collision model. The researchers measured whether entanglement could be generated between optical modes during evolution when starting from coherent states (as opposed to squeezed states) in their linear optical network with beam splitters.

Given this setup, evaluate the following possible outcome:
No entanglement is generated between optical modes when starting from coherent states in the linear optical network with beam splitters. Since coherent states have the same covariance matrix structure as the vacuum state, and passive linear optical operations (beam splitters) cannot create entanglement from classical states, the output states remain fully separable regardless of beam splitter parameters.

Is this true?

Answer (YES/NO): YES